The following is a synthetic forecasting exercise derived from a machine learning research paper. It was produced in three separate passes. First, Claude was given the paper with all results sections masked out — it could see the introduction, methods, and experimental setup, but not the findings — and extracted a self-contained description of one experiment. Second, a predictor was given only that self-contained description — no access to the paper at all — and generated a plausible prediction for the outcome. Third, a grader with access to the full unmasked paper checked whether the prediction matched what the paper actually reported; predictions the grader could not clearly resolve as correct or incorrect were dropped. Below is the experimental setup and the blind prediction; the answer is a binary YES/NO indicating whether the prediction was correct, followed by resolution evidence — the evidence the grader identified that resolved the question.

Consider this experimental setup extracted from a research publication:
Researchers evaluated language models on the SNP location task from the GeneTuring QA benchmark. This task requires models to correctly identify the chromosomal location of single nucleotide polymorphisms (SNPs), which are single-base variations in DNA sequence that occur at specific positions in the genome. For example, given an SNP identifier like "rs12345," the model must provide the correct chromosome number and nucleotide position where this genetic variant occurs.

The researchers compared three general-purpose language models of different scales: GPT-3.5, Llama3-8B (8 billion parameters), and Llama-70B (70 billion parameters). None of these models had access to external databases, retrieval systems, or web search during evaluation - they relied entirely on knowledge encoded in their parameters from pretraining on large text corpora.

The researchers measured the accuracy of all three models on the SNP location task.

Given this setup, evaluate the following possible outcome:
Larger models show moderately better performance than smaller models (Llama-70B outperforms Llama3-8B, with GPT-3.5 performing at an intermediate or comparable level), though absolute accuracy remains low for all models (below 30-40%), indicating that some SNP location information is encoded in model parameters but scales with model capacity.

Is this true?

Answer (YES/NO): NO